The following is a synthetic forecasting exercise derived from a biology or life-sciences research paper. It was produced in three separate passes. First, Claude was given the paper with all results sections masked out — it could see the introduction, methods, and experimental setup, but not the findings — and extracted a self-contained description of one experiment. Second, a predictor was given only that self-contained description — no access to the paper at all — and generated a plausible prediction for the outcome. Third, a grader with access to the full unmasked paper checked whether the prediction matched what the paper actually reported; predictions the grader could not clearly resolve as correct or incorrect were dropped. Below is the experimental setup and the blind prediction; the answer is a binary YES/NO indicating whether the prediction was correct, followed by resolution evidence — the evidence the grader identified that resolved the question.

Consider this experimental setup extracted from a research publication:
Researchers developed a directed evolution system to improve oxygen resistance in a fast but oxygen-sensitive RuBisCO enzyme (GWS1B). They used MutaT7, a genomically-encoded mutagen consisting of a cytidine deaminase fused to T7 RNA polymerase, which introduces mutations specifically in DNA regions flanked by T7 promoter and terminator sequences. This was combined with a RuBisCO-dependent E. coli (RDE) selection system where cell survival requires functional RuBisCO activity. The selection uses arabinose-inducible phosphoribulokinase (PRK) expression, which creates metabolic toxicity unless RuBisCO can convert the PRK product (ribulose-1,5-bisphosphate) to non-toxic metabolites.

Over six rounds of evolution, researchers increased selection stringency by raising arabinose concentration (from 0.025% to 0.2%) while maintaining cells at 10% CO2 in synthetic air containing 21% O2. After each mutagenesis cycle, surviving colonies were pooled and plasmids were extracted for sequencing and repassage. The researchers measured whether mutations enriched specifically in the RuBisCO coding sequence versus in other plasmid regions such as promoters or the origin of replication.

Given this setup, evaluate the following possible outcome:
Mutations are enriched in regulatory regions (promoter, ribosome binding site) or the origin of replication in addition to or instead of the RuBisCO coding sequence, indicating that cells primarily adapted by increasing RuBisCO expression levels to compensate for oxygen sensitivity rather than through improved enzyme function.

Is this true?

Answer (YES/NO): NO